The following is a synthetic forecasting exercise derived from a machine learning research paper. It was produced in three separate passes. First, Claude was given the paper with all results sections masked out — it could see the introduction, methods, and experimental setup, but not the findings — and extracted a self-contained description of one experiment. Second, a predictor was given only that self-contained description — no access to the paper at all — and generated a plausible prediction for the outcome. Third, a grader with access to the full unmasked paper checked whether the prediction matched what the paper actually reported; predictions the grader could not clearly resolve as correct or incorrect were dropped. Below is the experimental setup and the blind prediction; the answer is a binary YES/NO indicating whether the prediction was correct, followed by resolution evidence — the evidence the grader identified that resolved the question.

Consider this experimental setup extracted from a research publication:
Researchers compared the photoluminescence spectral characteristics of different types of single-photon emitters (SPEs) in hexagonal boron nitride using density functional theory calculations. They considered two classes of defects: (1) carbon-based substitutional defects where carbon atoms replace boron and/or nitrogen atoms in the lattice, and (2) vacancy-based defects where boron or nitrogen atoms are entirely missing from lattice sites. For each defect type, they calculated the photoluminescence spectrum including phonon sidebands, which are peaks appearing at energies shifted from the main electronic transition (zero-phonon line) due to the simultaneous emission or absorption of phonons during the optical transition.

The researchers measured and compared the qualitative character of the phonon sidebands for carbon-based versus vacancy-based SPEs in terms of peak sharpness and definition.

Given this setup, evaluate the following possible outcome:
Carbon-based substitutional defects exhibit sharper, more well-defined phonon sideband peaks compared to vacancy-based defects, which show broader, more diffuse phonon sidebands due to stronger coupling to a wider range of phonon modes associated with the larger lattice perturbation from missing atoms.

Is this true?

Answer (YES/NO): YES